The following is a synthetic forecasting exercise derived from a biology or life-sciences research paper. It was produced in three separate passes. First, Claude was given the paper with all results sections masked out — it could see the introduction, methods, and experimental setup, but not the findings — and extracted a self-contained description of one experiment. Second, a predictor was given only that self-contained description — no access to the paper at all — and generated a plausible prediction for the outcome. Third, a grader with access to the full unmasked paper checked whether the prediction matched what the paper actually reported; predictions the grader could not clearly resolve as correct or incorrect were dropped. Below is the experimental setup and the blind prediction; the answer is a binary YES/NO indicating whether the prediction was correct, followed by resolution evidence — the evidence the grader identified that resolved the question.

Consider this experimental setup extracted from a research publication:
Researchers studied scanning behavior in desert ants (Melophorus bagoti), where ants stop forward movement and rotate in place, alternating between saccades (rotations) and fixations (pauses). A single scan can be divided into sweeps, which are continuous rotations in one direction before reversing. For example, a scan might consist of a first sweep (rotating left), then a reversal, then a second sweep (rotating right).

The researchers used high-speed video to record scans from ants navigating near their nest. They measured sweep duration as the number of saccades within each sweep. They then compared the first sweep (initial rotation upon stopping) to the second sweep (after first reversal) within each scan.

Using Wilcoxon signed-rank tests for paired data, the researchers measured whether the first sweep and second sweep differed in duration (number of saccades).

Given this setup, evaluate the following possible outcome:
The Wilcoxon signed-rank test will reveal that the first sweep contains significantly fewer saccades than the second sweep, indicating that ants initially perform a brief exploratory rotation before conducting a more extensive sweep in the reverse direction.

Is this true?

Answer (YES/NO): YES